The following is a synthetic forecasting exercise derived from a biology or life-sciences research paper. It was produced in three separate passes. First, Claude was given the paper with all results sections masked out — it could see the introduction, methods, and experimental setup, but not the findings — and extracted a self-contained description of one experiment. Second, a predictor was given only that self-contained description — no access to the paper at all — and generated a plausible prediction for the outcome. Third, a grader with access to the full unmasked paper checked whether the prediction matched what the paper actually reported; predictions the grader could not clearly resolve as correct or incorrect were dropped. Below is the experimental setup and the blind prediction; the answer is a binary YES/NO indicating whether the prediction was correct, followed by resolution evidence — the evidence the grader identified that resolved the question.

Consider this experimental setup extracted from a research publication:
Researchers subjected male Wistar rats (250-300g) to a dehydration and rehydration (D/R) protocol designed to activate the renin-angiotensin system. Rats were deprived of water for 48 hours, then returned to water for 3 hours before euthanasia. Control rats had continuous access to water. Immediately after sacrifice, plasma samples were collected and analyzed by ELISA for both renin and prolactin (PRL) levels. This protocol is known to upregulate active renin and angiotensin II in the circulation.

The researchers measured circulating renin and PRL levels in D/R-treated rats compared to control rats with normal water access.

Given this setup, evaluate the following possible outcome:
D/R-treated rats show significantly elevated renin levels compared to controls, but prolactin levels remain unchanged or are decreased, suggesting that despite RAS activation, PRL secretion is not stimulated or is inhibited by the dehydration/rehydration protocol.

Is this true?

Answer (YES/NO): NO